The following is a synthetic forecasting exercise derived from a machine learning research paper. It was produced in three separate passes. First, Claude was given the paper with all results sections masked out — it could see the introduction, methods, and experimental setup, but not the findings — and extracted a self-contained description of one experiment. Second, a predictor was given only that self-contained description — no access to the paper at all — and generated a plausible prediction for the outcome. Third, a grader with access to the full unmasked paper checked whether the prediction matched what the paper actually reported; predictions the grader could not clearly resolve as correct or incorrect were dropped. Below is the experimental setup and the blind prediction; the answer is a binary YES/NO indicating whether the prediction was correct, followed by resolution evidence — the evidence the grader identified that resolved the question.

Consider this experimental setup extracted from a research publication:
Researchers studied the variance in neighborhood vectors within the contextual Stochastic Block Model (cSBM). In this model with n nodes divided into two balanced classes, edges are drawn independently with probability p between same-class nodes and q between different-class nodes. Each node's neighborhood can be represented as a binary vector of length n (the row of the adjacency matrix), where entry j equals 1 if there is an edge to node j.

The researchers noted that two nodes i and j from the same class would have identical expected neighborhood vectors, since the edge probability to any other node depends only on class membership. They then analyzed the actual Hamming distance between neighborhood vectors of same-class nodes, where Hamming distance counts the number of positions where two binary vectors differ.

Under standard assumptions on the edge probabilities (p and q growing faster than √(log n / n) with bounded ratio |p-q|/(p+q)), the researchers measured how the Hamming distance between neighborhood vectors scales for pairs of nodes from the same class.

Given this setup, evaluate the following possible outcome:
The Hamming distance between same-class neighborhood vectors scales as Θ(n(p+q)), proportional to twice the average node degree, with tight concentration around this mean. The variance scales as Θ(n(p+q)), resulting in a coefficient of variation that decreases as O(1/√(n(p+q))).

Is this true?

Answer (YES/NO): NO